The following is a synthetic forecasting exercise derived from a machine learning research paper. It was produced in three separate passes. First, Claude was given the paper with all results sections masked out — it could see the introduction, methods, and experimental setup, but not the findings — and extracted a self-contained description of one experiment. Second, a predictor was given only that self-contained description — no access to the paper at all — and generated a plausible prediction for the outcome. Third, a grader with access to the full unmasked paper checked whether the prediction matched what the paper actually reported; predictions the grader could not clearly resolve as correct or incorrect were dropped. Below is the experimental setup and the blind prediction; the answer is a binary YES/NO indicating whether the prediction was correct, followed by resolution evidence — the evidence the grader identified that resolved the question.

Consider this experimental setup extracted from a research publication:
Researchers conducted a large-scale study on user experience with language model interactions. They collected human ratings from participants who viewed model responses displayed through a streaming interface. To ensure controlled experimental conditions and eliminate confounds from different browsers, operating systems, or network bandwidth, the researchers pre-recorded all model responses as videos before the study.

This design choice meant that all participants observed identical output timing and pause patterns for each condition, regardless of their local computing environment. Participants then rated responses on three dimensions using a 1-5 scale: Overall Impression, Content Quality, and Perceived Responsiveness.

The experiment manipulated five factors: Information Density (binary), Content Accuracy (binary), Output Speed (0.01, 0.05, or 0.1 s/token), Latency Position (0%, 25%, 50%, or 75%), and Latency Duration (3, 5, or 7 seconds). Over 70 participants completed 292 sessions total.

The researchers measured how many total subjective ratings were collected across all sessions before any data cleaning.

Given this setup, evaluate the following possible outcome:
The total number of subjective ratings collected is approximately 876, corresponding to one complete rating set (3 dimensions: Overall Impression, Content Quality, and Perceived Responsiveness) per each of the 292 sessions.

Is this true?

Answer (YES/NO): NO